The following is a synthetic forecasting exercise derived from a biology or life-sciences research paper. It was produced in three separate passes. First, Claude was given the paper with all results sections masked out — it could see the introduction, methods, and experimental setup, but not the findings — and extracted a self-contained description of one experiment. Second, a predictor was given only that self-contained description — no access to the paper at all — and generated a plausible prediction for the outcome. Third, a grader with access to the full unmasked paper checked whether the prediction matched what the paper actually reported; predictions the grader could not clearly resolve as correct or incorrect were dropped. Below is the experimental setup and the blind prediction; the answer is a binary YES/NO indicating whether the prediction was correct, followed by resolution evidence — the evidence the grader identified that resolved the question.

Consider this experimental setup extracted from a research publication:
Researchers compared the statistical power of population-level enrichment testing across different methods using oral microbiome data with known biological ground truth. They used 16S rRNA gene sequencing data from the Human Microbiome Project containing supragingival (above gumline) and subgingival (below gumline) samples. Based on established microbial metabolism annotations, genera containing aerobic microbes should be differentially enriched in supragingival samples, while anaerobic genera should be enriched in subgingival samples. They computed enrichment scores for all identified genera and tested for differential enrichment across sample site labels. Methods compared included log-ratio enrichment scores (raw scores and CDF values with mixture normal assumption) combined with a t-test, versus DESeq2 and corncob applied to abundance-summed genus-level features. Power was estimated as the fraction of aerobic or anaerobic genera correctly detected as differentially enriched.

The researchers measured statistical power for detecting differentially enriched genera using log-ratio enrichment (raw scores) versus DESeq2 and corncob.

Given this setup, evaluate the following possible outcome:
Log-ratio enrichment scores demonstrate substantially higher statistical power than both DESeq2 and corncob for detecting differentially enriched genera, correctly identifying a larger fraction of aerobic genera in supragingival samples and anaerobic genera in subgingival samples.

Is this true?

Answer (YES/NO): NO